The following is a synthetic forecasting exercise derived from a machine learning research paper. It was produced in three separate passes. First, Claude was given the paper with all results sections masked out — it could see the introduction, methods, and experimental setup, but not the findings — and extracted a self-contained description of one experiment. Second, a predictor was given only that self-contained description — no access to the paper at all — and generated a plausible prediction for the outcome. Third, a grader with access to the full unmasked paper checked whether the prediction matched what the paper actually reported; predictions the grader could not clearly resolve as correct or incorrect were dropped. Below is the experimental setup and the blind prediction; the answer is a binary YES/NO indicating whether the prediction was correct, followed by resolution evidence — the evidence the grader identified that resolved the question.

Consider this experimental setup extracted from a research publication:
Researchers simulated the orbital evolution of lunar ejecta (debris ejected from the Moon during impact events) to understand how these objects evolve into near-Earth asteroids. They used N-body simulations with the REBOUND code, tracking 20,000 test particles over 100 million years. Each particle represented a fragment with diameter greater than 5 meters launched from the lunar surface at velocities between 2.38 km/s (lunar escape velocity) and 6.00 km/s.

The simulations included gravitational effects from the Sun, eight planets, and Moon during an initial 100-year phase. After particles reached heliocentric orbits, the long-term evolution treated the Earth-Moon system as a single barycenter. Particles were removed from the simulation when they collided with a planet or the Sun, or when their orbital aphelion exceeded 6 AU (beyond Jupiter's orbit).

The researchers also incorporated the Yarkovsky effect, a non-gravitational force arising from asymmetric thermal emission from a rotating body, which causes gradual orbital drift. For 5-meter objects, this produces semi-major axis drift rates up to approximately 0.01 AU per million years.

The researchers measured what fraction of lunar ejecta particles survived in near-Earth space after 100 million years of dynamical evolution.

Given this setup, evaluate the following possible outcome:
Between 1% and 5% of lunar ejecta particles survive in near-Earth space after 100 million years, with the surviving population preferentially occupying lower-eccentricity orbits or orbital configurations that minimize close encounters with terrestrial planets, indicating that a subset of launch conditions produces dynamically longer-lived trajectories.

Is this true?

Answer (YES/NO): YES